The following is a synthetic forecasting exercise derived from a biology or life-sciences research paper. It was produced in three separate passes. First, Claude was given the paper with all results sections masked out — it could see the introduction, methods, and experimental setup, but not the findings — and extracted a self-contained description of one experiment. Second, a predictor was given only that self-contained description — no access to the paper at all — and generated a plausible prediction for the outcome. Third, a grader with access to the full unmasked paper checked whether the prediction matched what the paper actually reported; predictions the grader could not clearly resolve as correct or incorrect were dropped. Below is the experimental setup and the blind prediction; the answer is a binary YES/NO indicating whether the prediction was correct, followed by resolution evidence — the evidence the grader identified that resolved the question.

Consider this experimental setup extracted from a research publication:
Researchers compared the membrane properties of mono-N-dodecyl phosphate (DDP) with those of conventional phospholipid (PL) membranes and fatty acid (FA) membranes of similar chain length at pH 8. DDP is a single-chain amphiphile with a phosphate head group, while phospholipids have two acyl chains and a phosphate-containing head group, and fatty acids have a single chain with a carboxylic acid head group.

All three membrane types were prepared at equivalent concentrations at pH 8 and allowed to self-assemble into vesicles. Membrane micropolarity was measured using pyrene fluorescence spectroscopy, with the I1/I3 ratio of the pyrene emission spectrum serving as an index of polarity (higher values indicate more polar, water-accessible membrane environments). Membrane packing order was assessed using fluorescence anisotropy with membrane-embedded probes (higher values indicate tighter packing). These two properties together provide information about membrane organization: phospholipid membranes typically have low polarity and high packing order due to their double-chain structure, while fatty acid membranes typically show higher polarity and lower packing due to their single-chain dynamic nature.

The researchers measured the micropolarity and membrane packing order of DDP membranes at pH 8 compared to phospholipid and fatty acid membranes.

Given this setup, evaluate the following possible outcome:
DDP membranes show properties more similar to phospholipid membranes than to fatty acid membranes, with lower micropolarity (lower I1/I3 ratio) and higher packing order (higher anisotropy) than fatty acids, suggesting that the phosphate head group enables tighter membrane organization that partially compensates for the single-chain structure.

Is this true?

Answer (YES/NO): NO